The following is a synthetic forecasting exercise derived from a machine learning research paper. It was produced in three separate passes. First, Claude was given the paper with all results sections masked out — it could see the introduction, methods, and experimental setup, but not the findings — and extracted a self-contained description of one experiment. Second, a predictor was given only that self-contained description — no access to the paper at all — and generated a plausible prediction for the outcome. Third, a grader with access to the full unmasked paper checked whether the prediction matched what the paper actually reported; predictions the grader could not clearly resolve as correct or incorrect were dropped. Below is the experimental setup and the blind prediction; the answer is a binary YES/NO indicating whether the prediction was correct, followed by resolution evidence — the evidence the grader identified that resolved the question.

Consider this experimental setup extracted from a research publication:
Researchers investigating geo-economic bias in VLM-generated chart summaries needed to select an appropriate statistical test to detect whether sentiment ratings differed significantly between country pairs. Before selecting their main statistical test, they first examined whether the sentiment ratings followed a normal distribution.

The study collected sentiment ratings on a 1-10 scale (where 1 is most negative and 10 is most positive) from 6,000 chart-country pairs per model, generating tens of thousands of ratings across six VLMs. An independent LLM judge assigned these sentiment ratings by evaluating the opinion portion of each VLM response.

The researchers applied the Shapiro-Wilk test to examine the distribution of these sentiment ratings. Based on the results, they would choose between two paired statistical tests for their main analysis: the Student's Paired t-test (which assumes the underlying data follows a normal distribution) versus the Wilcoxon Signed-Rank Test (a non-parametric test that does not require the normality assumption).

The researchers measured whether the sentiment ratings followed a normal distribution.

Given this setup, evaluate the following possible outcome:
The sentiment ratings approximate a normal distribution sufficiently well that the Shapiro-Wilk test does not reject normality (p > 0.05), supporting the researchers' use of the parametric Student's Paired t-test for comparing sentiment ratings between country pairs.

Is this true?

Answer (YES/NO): NO